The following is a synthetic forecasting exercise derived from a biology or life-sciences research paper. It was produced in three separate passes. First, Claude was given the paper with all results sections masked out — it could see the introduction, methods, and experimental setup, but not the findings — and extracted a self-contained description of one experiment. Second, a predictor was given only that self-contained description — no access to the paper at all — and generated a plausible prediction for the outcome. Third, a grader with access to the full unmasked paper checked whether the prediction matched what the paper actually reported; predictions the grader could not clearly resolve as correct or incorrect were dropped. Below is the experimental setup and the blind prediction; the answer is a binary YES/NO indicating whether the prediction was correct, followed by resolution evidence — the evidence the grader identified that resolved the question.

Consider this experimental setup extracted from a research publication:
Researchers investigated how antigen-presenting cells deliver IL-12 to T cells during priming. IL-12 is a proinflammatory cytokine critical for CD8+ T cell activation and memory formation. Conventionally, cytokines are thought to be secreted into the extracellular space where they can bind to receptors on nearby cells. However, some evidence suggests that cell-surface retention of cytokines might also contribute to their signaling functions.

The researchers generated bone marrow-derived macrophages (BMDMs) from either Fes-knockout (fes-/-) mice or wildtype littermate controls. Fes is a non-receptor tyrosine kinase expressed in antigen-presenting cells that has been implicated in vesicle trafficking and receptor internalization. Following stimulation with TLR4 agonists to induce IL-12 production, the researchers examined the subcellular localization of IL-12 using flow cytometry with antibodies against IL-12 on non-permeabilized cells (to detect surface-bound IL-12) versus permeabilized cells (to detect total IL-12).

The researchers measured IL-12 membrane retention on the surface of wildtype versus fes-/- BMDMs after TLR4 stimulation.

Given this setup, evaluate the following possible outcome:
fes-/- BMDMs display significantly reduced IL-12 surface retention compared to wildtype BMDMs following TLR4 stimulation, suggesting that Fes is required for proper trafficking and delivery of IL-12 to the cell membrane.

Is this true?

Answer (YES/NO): NO